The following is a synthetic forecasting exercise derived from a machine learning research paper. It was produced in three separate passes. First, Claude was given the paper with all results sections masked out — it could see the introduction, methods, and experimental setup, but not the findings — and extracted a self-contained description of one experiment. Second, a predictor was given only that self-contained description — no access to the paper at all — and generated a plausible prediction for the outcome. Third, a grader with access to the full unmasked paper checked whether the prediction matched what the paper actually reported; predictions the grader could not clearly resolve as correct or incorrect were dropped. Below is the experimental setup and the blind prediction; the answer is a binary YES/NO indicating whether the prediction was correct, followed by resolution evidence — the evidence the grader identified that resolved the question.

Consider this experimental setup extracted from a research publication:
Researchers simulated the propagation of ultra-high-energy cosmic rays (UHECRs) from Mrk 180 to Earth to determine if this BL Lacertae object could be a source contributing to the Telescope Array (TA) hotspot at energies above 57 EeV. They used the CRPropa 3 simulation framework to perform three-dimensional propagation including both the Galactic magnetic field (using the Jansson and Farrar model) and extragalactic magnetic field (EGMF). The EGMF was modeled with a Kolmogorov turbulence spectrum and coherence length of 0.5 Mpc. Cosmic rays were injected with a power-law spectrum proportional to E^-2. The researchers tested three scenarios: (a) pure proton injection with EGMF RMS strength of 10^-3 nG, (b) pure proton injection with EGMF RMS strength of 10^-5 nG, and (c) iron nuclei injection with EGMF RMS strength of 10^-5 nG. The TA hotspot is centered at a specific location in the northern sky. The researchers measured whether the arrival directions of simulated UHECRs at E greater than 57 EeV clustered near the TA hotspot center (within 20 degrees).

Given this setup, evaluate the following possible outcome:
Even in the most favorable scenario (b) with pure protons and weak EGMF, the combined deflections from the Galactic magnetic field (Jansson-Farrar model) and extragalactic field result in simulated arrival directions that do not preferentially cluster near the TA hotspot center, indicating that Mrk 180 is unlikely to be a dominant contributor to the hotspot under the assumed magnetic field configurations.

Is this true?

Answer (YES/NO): YES